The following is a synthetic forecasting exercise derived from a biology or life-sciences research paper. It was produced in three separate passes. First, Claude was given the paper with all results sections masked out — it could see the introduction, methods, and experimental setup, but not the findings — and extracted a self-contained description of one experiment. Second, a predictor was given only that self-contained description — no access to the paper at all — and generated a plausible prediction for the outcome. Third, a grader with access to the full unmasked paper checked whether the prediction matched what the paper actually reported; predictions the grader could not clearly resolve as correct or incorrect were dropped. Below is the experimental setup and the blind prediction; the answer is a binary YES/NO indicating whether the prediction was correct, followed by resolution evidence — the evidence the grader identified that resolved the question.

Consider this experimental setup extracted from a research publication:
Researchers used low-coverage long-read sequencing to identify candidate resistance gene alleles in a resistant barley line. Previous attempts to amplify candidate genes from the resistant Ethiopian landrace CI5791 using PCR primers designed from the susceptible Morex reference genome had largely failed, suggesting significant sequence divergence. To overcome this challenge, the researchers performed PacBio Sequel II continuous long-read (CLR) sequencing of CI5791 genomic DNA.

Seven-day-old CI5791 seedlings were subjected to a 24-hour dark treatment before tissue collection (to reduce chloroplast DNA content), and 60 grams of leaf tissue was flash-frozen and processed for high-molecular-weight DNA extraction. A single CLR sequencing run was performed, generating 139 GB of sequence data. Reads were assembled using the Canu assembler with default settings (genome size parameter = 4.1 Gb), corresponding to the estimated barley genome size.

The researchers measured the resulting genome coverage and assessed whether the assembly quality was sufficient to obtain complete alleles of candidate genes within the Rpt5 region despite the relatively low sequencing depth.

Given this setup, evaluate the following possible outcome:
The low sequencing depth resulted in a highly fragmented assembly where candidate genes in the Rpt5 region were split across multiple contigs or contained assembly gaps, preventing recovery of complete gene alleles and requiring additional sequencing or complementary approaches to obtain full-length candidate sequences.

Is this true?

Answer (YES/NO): YES